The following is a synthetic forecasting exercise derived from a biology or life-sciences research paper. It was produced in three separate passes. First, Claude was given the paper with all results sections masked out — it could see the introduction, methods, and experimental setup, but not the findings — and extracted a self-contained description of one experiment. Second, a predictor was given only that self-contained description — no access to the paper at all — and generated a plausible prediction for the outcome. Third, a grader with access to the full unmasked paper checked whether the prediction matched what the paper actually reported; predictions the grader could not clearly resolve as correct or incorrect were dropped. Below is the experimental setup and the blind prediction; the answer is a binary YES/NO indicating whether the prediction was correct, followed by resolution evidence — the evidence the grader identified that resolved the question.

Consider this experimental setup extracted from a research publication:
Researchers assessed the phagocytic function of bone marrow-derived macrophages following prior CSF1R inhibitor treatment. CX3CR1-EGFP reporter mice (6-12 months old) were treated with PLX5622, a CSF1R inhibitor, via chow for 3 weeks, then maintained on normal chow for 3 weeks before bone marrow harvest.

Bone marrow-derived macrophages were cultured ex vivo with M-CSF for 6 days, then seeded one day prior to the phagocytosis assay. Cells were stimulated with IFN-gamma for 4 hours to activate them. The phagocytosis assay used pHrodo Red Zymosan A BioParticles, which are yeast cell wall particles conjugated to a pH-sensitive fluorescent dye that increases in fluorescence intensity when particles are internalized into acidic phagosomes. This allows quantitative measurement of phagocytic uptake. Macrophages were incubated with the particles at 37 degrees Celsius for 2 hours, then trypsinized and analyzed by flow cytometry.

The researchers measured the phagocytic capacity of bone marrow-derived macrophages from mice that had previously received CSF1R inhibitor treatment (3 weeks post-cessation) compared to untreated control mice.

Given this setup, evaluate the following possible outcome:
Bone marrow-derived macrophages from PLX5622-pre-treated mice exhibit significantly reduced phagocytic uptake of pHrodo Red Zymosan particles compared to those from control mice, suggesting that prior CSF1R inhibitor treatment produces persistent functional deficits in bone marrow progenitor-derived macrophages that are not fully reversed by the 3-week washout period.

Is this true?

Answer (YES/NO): YES